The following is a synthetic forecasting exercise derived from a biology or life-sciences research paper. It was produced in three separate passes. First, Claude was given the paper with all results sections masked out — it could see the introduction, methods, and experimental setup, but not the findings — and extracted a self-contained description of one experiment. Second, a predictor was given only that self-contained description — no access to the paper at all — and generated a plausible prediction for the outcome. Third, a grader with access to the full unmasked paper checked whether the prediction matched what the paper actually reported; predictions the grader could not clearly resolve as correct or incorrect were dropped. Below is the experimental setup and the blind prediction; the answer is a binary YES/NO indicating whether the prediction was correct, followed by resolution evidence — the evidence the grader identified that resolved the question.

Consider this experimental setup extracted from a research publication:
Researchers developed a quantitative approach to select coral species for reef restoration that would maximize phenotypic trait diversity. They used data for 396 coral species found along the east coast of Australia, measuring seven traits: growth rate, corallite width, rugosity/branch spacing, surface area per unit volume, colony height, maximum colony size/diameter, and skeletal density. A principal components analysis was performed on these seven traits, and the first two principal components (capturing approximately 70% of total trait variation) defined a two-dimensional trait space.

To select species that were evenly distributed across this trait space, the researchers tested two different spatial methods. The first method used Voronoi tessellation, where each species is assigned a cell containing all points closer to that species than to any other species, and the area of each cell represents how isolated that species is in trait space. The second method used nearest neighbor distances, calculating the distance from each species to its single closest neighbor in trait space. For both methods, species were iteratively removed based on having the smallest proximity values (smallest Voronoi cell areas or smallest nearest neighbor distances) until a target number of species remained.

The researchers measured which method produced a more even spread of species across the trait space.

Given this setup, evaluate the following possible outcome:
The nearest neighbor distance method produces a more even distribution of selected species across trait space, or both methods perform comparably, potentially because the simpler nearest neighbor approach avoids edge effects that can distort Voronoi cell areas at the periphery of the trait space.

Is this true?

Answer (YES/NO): YES